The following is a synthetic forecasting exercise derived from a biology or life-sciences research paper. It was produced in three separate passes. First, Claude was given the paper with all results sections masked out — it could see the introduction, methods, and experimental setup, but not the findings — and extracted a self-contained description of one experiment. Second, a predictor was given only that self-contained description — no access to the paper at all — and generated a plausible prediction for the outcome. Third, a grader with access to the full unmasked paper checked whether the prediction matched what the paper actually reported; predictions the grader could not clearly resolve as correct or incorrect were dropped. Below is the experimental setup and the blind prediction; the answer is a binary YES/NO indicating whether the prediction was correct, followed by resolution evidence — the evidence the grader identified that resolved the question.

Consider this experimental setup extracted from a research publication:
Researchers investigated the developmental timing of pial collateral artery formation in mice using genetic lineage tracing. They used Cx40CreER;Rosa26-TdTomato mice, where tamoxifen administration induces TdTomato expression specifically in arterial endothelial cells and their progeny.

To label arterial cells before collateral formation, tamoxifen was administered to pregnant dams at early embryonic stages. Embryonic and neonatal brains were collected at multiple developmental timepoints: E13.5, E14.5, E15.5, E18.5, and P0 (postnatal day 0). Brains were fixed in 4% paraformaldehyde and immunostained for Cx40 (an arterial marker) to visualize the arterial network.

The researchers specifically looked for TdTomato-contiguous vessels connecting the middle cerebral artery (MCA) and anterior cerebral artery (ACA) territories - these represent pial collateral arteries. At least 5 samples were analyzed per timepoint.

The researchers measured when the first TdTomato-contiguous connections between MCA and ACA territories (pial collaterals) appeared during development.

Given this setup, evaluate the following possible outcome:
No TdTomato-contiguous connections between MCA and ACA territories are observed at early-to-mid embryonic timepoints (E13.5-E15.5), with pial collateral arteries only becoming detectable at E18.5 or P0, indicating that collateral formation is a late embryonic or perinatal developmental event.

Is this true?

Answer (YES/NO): NO